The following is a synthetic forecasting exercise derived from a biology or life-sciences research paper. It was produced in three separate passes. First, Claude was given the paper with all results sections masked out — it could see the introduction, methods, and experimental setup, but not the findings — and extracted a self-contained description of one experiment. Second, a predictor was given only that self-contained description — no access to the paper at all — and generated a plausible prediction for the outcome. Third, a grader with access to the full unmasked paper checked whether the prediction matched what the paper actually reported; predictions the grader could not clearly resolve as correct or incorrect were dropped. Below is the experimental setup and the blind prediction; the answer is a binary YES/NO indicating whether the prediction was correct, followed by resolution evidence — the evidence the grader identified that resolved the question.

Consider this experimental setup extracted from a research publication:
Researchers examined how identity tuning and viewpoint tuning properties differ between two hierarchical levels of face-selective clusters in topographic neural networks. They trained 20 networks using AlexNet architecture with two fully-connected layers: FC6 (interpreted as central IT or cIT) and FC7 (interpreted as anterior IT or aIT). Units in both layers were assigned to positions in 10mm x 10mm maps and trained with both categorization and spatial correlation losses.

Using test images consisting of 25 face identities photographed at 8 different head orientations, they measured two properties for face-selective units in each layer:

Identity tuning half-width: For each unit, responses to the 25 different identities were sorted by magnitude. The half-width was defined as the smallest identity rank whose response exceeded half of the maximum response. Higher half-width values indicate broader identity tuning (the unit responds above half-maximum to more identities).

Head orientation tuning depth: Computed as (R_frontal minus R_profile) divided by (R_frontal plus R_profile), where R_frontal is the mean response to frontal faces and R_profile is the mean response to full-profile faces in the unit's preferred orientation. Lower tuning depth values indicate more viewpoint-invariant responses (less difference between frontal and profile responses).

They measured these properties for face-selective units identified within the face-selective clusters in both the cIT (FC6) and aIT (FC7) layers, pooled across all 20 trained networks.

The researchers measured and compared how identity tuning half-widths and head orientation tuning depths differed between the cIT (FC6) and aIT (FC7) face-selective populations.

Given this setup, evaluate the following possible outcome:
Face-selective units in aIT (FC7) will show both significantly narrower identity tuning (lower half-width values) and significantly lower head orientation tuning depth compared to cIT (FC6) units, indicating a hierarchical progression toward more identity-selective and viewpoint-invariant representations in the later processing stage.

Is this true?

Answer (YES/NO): YES